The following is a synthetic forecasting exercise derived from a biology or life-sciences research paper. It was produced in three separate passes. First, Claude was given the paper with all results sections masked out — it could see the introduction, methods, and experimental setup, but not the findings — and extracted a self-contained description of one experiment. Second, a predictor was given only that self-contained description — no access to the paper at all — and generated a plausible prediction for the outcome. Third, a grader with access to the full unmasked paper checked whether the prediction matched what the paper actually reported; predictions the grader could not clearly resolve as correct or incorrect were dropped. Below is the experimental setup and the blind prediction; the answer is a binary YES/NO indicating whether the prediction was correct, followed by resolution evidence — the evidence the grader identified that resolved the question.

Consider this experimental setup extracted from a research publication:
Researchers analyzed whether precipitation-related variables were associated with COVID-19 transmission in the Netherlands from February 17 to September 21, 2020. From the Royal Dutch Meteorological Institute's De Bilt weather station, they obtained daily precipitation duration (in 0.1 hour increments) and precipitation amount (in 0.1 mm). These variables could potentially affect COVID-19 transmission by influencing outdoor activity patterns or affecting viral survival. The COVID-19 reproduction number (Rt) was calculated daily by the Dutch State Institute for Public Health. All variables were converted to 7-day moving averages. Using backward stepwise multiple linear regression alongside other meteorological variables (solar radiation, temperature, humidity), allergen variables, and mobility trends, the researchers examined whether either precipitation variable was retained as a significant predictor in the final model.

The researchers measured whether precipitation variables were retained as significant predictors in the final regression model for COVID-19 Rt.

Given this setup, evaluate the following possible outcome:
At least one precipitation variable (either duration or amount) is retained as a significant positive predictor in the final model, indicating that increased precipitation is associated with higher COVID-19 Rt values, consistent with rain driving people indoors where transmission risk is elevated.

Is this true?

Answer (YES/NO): NO